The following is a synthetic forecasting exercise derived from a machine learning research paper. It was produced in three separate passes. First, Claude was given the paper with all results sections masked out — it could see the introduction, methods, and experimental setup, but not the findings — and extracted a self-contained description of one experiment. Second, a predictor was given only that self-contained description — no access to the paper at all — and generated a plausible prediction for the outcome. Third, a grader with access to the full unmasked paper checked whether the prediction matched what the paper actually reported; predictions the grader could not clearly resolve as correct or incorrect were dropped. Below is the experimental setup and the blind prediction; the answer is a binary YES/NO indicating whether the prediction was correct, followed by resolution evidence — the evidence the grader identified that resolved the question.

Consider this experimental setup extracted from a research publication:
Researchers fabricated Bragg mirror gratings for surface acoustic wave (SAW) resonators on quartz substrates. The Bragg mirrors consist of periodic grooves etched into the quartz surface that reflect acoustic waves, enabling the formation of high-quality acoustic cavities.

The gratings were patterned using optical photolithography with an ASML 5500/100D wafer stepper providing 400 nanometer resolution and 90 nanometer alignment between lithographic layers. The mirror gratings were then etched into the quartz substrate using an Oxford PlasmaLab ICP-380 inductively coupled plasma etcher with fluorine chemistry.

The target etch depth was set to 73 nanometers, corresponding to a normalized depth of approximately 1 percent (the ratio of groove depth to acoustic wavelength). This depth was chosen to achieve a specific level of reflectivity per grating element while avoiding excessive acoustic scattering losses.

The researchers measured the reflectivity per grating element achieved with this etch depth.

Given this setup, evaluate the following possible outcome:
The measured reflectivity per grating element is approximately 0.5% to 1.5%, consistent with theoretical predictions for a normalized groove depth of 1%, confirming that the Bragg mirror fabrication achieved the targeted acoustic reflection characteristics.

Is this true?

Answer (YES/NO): YES